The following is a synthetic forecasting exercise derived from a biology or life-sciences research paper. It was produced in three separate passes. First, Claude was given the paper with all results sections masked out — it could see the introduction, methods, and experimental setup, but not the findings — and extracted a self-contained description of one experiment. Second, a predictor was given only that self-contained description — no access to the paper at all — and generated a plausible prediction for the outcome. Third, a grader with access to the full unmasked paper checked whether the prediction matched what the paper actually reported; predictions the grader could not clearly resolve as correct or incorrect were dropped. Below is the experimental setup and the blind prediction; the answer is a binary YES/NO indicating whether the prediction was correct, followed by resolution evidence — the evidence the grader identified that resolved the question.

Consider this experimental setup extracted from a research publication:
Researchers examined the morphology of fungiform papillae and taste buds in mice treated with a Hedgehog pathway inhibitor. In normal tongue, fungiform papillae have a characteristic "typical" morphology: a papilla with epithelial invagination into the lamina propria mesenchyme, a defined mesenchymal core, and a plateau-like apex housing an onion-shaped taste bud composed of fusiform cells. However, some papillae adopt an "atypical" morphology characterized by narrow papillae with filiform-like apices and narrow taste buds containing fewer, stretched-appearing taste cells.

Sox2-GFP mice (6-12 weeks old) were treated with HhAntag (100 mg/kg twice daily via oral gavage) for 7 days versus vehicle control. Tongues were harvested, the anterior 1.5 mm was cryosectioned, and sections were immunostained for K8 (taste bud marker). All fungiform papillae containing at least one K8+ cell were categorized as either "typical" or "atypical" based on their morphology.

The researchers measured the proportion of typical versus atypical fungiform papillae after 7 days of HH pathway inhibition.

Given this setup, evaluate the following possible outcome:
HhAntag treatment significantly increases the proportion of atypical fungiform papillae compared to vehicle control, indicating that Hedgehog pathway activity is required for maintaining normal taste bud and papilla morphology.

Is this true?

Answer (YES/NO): YES